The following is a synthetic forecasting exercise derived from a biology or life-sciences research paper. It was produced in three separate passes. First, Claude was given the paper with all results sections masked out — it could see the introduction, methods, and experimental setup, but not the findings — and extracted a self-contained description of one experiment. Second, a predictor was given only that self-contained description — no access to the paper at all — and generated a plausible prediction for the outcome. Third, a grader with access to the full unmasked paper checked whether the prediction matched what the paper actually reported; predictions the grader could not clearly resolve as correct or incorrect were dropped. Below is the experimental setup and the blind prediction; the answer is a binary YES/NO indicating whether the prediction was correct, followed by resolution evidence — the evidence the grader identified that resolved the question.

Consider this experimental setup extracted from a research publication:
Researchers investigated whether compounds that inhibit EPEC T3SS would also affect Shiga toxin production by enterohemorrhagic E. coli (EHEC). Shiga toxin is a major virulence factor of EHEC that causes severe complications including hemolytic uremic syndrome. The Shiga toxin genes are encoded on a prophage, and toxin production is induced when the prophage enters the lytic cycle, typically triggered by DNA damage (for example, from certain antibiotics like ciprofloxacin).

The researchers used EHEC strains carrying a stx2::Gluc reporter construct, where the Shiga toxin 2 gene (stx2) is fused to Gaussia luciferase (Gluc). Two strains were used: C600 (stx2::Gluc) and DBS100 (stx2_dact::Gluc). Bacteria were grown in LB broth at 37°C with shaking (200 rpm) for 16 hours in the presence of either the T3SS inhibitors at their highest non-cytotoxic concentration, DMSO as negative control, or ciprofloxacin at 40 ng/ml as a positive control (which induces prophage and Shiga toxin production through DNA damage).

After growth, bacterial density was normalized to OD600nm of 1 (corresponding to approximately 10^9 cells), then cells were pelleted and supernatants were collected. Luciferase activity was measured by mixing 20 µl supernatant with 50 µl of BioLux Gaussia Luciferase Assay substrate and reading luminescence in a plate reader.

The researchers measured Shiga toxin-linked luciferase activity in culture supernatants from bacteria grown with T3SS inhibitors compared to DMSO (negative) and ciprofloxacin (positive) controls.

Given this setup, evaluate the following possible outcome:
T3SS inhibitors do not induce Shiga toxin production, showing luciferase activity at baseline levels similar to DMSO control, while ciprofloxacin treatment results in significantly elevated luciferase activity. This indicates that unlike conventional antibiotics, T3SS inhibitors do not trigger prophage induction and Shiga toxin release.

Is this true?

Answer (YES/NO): YES